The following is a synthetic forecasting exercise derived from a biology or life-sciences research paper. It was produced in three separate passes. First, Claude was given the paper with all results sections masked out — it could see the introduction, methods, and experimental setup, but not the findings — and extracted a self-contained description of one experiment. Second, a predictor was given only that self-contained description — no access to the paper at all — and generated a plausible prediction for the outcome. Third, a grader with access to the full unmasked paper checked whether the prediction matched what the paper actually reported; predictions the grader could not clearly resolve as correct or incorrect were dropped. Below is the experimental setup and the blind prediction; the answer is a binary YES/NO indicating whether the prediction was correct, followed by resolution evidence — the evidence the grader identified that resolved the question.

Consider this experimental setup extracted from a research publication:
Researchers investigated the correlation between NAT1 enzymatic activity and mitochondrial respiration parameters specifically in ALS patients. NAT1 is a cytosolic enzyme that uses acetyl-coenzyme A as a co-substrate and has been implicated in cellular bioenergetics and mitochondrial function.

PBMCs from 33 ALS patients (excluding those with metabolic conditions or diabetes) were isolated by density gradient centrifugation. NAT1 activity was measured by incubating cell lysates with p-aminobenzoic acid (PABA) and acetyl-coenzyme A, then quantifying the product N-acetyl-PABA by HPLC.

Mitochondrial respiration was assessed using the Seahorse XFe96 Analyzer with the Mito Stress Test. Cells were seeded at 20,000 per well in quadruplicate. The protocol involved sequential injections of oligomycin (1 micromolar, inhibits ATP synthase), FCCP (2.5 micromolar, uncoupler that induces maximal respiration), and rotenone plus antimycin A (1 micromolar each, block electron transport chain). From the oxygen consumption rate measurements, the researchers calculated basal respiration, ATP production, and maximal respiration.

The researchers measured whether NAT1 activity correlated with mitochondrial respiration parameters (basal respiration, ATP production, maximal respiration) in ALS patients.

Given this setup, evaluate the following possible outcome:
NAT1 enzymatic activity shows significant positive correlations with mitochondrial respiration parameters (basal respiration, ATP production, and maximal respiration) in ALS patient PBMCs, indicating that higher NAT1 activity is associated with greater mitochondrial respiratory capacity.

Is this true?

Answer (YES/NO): YES